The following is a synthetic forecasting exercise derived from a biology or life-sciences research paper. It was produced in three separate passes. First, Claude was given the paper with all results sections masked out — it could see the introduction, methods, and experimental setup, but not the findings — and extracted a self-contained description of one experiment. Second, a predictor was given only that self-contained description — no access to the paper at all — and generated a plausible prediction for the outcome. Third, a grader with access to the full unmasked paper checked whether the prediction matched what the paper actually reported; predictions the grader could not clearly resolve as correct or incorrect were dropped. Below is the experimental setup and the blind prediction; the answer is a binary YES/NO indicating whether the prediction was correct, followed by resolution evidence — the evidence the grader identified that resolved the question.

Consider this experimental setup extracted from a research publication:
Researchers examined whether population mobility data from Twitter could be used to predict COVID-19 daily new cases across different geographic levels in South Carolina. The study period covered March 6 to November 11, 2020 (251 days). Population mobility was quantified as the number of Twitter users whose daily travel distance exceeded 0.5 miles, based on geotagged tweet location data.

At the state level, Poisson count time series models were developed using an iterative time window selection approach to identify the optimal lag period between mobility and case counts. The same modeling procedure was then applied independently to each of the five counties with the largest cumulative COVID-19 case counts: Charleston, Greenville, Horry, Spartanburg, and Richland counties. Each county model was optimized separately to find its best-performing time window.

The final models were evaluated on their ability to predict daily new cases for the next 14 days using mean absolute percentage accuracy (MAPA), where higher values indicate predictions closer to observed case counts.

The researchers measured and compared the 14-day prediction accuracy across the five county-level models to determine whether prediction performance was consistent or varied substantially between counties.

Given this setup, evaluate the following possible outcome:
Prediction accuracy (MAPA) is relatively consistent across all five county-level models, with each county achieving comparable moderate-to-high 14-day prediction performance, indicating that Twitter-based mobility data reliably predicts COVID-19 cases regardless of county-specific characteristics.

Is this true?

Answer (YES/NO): NO